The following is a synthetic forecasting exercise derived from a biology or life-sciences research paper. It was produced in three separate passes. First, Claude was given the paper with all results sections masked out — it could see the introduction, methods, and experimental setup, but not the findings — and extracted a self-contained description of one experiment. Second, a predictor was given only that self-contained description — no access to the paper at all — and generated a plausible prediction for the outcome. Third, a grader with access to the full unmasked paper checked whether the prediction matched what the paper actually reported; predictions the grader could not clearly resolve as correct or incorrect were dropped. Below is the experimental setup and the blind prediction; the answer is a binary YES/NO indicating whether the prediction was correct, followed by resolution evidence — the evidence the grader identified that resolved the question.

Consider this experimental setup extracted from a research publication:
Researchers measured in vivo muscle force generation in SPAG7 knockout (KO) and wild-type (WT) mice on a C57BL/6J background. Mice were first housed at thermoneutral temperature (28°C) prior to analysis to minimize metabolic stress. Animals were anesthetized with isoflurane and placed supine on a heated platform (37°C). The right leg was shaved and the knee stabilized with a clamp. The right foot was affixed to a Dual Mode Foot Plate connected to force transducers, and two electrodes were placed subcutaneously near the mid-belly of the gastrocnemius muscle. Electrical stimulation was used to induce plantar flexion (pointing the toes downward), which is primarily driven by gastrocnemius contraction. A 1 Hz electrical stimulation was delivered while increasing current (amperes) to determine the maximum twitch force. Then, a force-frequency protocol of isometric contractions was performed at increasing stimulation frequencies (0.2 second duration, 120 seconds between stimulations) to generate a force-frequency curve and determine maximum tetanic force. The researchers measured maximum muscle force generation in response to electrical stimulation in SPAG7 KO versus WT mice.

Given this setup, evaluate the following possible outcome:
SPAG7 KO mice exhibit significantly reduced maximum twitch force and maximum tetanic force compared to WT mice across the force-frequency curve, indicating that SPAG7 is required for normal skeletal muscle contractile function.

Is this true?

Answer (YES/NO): YES